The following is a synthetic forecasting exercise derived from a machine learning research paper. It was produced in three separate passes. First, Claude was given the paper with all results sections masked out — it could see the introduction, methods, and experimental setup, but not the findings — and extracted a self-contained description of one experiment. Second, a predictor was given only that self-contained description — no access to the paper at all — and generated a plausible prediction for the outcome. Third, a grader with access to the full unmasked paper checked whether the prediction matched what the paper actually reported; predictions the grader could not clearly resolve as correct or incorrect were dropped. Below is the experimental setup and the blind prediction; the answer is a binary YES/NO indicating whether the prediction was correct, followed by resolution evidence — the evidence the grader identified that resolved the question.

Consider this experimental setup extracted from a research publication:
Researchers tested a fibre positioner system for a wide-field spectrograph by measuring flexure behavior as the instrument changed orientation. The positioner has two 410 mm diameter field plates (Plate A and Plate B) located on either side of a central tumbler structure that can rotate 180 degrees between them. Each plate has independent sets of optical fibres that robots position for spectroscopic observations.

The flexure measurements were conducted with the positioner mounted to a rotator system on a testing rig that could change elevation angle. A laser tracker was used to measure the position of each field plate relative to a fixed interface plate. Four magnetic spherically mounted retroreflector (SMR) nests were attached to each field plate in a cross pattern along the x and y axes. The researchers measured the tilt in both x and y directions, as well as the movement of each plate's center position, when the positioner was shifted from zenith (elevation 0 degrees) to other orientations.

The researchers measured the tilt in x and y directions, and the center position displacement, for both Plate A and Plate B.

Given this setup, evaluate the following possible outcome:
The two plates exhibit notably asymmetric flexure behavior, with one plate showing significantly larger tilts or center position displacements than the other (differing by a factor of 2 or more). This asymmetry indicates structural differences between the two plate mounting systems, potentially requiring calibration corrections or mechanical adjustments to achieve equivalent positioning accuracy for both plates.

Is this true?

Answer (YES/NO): YES